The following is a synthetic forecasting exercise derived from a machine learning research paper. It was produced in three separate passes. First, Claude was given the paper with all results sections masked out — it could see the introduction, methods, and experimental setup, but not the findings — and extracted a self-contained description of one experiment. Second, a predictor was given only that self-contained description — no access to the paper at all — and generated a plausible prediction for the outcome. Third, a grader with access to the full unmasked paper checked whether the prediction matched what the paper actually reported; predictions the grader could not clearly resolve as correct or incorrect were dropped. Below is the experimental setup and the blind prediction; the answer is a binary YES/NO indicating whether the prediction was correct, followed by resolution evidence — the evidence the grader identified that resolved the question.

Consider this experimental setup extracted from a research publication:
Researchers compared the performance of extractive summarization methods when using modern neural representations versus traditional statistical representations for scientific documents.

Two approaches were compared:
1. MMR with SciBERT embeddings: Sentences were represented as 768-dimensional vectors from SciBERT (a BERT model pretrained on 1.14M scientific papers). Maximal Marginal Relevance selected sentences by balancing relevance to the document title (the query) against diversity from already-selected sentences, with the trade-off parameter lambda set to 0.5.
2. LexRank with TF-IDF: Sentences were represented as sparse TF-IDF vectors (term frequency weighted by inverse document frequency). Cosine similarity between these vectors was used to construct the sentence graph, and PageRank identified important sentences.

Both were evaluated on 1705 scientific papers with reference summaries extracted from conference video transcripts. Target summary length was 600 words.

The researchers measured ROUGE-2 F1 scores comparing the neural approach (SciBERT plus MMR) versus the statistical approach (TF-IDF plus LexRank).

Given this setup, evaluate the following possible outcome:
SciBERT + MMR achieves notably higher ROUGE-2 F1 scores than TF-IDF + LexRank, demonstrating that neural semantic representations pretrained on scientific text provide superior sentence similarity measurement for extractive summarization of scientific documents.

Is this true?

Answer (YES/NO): YES